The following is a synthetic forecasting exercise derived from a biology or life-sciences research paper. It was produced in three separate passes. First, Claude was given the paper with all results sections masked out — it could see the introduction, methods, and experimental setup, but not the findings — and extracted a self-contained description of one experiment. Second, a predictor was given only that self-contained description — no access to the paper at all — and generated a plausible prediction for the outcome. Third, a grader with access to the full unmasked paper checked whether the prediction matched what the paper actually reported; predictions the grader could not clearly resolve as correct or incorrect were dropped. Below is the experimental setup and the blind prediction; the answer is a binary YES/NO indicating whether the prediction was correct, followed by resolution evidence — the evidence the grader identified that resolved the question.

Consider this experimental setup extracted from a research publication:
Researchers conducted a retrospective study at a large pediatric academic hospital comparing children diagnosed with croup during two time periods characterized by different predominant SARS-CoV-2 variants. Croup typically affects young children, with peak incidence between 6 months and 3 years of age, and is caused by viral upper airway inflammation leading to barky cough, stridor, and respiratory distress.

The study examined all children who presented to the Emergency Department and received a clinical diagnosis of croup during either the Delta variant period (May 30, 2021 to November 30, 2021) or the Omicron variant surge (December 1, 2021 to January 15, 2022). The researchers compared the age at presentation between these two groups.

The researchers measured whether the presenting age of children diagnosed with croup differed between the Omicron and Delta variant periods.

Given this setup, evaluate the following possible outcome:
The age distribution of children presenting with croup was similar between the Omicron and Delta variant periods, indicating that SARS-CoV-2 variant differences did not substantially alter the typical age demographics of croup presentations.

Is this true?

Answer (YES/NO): YES